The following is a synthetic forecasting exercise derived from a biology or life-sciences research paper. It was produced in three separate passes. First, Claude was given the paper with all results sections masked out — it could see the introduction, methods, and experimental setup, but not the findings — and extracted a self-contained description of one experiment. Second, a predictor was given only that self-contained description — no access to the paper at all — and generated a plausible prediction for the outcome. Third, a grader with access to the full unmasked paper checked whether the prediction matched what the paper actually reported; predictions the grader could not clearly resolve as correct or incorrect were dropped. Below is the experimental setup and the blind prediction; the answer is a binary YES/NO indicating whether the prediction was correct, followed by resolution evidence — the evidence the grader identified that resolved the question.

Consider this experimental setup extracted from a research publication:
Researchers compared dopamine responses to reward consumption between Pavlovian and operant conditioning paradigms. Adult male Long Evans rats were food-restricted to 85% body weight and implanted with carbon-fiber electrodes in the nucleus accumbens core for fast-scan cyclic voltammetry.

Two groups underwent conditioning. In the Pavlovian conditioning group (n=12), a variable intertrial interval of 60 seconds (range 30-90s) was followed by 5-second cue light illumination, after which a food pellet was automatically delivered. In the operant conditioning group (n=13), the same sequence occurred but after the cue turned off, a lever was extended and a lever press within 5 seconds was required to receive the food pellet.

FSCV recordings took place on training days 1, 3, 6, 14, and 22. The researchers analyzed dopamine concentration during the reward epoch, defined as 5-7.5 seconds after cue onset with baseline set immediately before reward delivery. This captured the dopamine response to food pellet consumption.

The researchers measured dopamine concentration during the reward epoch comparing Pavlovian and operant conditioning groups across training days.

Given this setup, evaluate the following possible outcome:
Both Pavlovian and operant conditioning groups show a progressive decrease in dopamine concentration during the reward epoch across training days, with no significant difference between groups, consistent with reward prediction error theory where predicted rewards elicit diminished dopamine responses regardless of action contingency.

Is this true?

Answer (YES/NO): NO